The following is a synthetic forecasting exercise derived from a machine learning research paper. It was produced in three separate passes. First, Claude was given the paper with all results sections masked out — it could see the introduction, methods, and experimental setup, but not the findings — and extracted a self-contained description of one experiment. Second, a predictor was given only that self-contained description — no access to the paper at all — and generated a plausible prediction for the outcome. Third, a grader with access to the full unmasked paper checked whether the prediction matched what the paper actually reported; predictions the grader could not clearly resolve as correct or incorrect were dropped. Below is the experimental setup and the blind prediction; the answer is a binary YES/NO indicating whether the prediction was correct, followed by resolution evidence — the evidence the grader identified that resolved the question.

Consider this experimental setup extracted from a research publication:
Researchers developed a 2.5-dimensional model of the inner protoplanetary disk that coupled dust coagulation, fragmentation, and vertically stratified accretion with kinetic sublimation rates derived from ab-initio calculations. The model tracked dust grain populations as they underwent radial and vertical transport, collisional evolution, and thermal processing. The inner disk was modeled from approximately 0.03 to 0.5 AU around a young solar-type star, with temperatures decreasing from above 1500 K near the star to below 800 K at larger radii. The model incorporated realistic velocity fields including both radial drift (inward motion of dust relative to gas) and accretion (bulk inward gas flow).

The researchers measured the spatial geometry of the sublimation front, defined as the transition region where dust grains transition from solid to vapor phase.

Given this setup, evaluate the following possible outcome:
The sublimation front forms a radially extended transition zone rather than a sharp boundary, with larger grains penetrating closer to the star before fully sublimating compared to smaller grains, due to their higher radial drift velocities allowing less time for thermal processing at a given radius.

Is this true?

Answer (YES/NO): NO